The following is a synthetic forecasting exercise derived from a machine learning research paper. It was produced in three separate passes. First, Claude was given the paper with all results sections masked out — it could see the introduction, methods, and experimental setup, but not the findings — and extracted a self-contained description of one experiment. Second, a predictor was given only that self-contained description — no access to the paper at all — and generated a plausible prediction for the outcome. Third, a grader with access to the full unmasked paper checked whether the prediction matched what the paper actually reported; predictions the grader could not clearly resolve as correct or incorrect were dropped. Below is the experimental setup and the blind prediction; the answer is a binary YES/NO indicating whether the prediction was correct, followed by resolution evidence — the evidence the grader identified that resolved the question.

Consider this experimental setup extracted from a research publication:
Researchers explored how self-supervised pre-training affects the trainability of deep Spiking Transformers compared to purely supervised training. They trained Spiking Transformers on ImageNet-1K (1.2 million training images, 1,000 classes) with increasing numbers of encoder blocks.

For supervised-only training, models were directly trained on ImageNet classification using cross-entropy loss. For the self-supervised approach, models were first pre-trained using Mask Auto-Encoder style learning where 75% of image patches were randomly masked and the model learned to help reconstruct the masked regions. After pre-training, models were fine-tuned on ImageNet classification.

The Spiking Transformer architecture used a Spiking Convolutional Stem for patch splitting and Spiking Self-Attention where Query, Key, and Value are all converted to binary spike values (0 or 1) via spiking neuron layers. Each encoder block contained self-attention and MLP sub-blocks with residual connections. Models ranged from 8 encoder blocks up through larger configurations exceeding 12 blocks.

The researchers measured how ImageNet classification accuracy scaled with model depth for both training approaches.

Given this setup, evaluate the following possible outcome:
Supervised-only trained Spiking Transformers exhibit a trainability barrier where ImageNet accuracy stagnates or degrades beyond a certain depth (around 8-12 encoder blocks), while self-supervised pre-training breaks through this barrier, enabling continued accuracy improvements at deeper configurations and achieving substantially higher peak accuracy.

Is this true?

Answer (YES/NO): YES